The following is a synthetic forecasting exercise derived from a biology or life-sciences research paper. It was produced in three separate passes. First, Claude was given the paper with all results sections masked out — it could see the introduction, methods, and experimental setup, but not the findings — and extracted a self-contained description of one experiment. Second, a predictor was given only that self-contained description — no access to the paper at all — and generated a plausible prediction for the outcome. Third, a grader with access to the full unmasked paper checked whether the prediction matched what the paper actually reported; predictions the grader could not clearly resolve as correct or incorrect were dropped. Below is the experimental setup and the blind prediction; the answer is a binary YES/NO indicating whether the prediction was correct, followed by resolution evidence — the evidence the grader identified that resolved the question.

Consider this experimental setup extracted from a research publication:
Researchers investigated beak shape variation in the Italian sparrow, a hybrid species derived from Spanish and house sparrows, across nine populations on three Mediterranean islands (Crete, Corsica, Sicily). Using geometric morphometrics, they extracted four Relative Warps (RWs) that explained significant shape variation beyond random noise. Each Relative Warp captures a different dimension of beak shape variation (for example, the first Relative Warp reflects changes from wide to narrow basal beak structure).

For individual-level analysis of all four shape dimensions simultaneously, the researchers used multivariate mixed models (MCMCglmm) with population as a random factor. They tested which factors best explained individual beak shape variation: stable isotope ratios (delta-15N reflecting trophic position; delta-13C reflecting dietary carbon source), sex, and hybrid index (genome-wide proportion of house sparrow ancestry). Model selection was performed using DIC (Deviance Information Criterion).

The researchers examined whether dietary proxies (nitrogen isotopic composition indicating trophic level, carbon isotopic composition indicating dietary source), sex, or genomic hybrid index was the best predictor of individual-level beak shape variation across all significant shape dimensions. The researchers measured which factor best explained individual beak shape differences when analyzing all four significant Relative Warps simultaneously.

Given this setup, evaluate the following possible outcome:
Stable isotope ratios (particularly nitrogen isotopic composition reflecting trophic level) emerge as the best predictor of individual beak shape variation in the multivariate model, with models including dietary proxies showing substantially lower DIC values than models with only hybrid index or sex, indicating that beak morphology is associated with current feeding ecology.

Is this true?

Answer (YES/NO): YES